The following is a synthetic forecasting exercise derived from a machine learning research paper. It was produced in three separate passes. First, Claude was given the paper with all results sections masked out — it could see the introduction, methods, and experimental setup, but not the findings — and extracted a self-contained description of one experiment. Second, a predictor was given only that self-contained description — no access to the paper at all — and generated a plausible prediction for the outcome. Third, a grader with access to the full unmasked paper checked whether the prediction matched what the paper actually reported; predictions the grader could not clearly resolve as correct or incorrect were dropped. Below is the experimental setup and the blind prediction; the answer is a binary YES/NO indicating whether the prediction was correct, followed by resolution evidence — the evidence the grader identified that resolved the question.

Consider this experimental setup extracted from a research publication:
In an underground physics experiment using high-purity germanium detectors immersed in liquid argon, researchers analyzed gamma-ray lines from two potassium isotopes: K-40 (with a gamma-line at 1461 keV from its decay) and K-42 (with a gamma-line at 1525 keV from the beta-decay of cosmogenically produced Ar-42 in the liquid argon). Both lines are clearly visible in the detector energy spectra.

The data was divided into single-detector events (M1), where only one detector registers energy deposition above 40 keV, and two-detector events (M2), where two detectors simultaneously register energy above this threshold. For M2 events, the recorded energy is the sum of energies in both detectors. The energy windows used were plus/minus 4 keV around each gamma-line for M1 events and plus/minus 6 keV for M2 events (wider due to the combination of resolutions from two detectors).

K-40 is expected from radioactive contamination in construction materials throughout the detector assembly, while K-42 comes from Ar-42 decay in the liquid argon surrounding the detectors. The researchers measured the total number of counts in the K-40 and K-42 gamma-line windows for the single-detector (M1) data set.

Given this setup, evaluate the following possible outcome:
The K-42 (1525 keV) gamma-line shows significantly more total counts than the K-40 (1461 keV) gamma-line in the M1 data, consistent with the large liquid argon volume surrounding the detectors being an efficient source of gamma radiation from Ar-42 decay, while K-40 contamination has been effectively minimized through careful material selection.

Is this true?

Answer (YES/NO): NO